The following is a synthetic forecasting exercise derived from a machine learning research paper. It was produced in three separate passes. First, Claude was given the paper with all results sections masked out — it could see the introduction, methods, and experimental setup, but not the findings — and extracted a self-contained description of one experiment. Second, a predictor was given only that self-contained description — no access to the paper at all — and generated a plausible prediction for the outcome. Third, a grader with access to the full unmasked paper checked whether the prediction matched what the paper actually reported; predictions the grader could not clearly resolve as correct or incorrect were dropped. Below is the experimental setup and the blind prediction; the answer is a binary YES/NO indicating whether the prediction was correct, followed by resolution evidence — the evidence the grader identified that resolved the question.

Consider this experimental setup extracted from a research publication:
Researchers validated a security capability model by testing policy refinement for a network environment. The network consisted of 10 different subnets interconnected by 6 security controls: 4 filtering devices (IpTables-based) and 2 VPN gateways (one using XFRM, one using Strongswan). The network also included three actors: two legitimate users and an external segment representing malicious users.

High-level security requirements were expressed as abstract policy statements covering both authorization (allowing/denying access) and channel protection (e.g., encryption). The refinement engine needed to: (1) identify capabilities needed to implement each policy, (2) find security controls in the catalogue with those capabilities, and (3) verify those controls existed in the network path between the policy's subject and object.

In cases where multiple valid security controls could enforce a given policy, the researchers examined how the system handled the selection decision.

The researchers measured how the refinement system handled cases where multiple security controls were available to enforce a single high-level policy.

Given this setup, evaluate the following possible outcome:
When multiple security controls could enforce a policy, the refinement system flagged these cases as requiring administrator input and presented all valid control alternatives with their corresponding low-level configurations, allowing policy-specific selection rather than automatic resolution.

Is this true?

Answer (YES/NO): NO